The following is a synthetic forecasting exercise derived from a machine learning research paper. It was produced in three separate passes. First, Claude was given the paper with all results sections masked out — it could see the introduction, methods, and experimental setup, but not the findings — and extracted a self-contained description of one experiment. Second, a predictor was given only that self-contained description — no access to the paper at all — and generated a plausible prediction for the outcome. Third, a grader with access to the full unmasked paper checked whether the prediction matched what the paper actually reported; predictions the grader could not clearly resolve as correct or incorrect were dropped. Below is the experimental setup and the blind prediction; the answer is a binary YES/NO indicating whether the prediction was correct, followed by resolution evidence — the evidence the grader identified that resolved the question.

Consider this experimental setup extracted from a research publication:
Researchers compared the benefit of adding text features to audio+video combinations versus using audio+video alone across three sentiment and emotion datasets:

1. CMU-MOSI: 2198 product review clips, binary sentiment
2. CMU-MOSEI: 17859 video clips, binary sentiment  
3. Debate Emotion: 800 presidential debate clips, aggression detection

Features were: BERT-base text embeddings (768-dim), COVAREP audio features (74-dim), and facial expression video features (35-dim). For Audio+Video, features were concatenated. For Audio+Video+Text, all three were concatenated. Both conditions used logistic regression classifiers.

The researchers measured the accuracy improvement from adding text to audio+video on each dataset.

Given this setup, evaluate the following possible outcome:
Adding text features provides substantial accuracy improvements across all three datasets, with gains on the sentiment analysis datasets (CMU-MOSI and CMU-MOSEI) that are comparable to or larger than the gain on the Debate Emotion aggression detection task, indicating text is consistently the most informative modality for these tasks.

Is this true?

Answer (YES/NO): NO